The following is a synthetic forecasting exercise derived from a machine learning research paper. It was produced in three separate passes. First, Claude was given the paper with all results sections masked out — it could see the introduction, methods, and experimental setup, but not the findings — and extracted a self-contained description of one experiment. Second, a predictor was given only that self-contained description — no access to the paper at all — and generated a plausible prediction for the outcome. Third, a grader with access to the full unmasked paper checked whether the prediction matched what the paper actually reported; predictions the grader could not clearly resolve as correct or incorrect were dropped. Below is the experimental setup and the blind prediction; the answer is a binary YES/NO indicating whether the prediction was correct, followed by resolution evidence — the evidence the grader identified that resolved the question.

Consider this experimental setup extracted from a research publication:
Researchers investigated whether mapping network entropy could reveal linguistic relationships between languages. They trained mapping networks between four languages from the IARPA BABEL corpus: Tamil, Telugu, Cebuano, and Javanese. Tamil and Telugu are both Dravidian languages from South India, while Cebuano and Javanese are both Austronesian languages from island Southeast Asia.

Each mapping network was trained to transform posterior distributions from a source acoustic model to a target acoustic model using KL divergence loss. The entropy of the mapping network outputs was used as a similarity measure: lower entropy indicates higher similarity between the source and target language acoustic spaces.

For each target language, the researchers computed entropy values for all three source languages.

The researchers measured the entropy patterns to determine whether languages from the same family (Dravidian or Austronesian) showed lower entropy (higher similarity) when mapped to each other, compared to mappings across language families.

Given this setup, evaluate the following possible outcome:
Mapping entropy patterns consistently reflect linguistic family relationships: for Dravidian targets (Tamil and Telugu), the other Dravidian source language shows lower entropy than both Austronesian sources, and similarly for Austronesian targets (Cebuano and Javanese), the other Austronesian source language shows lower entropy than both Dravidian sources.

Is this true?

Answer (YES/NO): NO